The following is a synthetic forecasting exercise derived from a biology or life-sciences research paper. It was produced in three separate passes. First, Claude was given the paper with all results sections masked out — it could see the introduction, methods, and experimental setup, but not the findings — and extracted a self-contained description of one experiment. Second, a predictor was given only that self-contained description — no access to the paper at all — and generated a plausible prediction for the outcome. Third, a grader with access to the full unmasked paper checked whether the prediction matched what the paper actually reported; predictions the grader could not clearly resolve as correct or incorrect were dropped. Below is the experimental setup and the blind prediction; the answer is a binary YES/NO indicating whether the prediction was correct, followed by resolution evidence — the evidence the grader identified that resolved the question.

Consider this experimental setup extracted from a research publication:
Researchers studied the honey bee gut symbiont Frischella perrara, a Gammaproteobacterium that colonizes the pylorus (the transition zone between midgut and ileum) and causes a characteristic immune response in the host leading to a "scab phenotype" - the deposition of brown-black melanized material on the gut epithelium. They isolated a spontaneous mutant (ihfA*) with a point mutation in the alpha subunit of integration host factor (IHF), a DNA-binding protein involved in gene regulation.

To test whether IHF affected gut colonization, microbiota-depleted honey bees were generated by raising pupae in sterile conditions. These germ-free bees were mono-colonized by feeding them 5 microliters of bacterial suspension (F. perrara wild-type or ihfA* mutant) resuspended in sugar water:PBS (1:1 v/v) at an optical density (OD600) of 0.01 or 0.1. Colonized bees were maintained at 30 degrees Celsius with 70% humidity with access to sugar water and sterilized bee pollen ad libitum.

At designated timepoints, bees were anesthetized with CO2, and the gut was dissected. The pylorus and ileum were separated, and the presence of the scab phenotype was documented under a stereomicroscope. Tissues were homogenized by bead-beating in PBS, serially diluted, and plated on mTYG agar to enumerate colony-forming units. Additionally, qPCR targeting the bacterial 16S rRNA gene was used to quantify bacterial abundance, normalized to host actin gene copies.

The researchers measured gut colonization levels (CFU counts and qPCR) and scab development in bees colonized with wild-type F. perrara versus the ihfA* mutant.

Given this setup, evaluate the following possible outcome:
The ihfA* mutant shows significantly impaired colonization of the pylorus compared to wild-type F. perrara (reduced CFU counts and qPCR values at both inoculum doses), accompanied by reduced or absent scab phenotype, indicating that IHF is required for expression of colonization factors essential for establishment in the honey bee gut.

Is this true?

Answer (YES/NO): YES